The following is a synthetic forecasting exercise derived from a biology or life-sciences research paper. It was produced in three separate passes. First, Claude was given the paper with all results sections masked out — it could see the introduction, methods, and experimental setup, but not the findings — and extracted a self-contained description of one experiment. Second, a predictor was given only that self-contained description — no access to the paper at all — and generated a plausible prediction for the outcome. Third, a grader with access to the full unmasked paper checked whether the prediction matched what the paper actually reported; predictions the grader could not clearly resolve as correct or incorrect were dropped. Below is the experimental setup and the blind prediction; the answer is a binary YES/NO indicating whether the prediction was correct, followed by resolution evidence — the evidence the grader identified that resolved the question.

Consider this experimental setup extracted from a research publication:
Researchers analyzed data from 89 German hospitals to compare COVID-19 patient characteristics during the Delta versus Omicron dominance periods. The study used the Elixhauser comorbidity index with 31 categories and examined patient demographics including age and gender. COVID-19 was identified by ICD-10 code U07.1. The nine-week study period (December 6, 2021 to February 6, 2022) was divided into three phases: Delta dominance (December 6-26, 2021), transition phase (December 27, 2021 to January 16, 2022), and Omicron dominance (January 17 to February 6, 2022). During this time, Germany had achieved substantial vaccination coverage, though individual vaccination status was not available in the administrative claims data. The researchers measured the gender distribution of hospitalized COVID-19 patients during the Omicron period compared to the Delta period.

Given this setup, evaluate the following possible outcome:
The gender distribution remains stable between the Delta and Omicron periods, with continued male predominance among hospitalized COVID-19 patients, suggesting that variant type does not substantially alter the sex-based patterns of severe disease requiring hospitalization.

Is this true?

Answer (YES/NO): NO